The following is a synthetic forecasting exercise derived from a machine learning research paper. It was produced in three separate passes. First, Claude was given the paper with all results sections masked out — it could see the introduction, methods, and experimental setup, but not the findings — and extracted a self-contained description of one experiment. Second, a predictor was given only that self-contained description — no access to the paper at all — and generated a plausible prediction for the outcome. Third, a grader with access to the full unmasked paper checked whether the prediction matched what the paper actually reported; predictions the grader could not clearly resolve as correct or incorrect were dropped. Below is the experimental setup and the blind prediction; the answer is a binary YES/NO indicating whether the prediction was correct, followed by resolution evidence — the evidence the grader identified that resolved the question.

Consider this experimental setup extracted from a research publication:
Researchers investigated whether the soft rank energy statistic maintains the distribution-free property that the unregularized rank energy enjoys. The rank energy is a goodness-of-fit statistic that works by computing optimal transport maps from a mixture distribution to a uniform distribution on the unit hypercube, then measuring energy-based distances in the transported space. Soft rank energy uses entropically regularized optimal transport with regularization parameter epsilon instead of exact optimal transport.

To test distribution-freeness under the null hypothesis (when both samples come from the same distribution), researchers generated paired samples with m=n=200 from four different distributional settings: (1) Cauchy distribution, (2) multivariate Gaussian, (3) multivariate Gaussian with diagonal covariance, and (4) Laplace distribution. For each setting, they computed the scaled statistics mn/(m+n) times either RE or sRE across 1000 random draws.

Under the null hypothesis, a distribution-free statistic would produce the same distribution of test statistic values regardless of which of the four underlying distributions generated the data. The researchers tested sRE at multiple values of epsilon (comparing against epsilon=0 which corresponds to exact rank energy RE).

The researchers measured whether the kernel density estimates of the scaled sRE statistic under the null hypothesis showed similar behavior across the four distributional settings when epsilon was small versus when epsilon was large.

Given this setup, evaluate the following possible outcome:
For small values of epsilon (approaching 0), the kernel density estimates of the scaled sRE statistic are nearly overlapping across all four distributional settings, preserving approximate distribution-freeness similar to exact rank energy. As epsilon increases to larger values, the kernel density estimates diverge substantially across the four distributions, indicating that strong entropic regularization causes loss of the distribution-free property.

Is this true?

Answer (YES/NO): YES